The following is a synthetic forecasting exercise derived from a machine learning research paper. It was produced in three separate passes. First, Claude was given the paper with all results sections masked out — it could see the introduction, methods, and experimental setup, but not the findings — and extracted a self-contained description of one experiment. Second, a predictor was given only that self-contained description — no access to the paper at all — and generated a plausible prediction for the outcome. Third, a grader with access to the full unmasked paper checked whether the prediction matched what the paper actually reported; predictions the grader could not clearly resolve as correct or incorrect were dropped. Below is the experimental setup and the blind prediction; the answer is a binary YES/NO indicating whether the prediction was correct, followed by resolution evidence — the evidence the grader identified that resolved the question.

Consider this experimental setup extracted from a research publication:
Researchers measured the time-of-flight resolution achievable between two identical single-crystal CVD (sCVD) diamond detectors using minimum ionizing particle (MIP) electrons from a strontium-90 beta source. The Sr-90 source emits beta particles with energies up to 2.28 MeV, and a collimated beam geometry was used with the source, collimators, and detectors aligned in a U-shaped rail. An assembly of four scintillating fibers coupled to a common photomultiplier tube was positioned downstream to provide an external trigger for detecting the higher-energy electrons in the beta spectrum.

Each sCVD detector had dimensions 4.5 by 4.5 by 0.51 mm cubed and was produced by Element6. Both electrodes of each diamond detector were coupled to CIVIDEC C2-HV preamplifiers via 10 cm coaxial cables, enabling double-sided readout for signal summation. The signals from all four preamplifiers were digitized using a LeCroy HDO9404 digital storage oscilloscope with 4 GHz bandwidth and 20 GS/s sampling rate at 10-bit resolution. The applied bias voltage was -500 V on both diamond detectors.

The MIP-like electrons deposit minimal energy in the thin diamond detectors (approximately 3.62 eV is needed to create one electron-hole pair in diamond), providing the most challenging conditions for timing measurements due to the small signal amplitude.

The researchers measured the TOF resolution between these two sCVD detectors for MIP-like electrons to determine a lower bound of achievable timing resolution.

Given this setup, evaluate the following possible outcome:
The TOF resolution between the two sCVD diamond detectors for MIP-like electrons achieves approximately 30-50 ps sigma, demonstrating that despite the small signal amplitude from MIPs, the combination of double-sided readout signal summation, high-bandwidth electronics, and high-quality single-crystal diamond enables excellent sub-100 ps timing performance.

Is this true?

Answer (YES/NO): NO